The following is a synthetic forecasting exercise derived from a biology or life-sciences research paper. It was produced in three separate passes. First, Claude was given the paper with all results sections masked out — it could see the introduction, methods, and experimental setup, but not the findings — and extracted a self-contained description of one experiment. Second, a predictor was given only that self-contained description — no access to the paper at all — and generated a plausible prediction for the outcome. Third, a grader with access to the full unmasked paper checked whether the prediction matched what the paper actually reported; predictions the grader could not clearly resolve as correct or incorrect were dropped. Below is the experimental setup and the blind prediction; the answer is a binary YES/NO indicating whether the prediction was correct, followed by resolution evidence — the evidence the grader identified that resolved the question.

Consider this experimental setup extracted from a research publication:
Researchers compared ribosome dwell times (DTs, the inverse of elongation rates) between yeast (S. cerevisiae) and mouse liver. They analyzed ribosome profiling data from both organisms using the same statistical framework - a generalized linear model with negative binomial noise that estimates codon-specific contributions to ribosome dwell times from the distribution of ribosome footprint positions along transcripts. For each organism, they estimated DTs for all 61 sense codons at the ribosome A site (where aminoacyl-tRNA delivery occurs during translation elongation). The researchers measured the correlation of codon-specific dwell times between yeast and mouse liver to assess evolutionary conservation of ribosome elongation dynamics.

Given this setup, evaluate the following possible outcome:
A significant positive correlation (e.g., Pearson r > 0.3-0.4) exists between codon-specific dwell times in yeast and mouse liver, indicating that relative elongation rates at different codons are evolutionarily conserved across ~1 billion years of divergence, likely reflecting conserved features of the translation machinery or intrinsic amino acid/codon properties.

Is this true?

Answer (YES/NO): NO